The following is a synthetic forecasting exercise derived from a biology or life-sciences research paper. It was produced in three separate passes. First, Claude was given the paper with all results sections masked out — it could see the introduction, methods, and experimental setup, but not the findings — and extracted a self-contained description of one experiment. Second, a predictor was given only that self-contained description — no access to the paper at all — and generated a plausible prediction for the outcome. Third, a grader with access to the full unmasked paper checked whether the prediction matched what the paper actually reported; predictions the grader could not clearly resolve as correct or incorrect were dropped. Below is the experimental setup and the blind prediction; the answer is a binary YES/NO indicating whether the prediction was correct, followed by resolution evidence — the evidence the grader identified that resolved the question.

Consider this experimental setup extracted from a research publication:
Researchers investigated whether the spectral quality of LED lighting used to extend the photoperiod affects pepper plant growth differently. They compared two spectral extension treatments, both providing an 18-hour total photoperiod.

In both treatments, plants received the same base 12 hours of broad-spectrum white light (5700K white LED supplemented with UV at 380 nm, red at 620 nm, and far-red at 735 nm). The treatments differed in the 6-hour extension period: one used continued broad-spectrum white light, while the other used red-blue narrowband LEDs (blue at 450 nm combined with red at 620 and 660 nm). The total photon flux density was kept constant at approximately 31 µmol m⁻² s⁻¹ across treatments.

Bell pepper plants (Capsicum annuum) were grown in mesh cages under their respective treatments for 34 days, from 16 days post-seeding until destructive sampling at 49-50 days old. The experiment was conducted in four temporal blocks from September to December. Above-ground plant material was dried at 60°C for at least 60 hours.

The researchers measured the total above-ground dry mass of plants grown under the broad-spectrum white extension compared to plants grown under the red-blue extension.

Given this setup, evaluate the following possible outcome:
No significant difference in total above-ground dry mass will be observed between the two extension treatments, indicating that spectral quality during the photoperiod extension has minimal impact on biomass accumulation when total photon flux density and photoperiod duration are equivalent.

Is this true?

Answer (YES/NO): YES